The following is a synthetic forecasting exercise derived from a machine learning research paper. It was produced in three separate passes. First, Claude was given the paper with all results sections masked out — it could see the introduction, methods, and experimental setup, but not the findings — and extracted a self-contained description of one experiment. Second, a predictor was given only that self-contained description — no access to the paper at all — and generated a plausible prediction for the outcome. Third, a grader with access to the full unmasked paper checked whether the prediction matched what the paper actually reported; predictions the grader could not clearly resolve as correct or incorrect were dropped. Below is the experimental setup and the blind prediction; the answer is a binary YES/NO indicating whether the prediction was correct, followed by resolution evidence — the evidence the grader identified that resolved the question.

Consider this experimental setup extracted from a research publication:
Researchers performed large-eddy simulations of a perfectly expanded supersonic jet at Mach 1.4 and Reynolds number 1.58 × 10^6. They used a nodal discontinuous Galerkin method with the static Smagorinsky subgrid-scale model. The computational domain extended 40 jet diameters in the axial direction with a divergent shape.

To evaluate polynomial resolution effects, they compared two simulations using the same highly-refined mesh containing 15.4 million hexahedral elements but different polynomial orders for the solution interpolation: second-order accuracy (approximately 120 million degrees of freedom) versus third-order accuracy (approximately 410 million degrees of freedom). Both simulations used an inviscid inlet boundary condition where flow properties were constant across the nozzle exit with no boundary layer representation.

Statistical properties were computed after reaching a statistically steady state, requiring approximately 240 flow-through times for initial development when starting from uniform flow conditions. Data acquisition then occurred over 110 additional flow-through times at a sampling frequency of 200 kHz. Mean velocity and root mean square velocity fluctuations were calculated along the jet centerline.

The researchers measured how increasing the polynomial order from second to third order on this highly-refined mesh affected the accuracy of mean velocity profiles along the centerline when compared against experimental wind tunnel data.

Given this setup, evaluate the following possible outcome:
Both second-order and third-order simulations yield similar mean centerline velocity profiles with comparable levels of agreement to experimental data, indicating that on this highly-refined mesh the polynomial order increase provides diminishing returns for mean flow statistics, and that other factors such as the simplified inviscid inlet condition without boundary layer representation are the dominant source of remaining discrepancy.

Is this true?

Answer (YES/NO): NO